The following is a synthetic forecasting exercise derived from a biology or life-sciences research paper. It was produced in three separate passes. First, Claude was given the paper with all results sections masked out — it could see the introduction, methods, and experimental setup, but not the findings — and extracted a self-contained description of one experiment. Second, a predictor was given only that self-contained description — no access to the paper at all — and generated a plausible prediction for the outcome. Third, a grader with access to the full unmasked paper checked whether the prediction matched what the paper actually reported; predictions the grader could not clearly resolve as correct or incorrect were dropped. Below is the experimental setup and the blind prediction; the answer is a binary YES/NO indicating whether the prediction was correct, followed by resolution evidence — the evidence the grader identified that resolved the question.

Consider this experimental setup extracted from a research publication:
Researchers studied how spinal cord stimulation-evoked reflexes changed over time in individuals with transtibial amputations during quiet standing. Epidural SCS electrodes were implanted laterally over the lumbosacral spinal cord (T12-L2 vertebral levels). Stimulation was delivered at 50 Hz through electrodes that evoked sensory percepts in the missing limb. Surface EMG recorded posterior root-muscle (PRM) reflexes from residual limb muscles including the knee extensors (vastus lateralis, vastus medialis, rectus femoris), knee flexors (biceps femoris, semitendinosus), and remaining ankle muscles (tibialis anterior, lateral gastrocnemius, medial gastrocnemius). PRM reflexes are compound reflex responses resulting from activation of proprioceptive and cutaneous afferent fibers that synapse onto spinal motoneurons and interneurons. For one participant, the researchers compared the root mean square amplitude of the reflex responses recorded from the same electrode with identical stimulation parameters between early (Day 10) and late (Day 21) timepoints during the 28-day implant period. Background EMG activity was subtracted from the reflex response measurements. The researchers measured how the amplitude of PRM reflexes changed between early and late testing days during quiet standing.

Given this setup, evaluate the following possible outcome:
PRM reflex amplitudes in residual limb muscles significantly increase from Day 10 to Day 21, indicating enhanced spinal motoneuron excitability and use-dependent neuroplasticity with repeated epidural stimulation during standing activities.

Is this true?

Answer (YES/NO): NO